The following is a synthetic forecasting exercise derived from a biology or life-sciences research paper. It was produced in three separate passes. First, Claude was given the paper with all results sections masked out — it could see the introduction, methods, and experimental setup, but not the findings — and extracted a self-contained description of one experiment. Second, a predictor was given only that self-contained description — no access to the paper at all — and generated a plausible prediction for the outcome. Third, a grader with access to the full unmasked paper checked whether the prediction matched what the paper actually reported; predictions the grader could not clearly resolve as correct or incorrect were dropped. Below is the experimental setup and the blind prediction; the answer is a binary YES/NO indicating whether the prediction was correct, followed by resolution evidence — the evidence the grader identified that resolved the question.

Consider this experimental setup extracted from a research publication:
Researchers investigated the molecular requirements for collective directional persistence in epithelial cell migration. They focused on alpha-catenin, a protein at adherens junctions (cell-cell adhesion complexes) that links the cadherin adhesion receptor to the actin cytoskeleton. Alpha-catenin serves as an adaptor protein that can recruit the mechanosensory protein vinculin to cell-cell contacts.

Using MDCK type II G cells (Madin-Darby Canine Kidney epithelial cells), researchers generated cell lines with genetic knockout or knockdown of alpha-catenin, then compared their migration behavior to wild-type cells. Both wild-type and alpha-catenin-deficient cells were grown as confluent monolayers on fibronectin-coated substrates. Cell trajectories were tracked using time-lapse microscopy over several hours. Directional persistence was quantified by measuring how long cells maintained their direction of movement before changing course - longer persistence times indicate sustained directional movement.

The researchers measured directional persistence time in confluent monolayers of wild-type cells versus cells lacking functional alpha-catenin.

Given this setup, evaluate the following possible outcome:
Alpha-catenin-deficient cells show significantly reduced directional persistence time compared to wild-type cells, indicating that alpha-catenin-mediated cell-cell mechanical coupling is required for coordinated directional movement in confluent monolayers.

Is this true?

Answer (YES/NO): YES